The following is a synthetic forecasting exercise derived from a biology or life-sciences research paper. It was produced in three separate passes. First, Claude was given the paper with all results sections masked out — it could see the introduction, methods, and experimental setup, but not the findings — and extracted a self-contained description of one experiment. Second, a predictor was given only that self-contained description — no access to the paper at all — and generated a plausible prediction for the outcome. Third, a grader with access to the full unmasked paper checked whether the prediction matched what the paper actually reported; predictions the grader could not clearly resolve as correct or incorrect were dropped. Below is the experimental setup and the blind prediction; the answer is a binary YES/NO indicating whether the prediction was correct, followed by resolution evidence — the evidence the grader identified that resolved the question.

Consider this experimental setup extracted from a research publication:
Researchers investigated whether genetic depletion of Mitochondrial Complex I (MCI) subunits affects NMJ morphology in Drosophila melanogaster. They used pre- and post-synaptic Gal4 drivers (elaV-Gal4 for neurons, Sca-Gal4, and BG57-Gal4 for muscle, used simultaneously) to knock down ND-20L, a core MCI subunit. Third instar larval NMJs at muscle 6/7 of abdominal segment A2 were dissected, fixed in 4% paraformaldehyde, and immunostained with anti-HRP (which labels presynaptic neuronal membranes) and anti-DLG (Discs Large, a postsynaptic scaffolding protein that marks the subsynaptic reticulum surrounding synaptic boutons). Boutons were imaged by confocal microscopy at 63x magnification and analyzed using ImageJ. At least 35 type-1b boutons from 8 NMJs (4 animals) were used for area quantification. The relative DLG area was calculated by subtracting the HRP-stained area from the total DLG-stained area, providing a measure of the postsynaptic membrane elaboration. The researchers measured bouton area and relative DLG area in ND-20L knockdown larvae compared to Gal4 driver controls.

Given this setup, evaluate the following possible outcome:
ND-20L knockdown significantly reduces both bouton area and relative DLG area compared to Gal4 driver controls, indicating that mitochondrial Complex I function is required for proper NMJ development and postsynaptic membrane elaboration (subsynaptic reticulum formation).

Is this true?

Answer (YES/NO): YES